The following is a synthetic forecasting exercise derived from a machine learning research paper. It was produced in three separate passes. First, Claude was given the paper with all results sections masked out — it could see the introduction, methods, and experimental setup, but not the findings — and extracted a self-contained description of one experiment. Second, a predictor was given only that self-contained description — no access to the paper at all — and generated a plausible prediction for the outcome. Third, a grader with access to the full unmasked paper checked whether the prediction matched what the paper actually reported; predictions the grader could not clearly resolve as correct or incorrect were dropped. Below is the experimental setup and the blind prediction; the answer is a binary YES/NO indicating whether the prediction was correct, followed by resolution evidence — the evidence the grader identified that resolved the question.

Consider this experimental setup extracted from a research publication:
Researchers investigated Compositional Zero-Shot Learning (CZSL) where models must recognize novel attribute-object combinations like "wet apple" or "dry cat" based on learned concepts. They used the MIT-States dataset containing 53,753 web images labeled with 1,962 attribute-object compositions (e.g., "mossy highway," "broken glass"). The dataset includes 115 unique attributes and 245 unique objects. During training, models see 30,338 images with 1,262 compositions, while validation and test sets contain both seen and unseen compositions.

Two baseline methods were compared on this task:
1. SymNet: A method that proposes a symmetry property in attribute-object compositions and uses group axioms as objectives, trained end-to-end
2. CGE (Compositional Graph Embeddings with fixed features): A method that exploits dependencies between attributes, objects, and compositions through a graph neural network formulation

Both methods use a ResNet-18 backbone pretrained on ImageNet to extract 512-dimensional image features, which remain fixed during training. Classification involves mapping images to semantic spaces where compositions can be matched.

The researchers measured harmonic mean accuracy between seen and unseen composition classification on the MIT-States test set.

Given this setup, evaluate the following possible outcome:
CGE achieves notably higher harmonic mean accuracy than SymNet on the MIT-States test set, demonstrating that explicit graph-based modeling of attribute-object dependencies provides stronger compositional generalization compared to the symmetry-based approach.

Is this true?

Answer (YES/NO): YES